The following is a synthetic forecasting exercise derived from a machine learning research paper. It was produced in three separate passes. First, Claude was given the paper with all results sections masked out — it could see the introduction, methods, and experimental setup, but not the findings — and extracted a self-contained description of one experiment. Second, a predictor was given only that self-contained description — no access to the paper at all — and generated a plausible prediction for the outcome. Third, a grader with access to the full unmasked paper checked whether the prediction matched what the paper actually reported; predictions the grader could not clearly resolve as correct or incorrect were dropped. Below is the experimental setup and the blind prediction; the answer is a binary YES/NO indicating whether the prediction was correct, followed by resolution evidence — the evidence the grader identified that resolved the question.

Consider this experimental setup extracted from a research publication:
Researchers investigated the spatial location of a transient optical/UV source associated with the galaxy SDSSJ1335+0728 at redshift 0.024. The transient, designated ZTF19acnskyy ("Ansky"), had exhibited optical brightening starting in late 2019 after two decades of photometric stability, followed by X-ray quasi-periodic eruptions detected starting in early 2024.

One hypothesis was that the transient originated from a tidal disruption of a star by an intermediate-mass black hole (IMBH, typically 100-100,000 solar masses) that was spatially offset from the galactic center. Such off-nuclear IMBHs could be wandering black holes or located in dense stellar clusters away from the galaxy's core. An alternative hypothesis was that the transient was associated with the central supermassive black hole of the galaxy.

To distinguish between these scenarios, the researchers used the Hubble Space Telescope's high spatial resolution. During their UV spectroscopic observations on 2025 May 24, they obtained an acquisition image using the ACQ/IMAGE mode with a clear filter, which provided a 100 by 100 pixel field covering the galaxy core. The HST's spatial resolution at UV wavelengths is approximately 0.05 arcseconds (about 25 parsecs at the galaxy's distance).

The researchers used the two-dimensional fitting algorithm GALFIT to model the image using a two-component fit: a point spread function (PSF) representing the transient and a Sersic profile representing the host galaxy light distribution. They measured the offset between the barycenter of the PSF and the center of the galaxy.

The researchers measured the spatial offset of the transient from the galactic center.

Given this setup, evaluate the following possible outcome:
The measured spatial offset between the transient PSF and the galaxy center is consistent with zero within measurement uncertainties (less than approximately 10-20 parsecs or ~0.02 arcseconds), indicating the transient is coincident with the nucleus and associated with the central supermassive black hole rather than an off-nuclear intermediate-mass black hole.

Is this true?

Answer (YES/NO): YES